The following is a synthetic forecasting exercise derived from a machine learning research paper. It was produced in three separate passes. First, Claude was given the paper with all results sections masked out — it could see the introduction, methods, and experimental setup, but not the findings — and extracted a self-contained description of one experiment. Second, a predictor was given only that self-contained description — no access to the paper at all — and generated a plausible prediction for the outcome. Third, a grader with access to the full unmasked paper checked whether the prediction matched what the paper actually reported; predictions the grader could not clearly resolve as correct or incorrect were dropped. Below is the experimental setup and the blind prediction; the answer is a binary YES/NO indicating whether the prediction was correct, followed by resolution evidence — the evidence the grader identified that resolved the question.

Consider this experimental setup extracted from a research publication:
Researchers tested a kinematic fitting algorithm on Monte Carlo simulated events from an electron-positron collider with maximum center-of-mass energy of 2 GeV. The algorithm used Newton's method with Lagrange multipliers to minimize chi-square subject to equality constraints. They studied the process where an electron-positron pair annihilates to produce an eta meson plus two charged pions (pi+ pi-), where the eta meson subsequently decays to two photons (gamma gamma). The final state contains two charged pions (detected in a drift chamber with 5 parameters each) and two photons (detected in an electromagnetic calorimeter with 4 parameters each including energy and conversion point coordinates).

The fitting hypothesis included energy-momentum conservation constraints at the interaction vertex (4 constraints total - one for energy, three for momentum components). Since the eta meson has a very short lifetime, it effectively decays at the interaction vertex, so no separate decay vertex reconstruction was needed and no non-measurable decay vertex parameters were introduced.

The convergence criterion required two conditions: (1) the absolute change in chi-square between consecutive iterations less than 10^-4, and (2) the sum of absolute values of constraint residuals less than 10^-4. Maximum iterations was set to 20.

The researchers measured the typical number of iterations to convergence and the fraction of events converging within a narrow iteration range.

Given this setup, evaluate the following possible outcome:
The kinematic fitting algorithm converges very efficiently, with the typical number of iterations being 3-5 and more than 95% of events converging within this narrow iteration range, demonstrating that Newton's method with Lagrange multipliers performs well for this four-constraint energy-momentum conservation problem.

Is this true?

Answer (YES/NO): NO